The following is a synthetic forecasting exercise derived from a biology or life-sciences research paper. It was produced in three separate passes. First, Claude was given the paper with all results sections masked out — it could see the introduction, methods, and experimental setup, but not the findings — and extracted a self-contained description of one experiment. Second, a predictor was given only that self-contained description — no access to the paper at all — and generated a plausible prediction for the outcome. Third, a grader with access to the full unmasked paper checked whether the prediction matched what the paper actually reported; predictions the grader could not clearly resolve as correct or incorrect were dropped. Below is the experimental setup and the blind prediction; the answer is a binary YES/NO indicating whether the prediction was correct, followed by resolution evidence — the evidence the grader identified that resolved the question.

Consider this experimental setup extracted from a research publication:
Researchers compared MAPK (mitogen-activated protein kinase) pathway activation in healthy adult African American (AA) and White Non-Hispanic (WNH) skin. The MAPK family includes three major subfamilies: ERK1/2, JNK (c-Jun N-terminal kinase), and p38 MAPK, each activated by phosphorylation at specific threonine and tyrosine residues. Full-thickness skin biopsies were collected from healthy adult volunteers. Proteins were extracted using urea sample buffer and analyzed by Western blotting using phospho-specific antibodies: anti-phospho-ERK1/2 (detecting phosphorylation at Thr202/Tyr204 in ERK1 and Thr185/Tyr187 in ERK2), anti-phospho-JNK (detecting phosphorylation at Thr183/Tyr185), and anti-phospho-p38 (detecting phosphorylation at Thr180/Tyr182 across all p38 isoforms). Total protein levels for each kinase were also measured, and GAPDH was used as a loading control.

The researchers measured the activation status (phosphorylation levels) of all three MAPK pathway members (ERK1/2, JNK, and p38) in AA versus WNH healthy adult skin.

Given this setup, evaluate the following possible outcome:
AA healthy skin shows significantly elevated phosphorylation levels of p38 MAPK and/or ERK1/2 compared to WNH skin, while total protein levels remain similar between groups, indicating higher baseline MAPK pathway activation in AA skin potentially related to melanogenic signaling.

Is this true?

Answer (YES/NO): NO